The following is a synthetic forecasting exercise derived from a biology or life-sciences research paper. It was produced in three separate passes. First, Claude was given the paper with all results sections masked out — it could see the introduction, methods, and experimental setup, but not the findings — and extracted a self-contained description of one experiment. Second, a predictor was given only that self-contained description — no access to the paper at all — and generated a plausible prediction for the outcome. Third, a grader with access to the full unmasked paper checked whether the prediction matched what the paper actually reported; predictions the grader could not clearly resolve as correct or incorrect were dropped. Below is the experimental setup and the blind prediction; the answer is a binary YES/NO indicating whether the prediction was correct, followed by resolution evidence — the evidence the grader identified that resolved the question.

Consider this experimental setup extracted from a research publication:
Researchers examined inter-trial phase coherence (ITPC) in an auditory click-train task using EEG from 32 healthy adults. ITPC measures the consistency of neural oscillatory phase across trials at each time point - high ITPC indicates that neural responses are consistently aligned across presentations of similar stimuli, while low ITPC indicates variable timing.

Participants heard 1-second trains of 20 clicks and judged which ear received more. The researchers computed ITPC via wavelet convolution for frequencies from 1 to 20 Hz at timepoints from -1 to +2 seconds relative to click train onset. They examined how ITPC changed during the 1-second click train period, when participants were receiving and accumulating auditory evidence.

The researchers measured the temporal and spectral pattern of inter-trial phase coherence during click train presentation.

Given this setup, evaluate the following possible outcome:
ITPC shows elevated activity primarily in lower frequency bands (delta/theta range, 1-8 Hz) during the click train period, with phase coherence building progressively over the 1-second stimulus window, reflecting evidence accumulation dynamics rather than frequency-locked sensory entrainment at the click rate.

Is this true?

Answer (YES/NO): NO